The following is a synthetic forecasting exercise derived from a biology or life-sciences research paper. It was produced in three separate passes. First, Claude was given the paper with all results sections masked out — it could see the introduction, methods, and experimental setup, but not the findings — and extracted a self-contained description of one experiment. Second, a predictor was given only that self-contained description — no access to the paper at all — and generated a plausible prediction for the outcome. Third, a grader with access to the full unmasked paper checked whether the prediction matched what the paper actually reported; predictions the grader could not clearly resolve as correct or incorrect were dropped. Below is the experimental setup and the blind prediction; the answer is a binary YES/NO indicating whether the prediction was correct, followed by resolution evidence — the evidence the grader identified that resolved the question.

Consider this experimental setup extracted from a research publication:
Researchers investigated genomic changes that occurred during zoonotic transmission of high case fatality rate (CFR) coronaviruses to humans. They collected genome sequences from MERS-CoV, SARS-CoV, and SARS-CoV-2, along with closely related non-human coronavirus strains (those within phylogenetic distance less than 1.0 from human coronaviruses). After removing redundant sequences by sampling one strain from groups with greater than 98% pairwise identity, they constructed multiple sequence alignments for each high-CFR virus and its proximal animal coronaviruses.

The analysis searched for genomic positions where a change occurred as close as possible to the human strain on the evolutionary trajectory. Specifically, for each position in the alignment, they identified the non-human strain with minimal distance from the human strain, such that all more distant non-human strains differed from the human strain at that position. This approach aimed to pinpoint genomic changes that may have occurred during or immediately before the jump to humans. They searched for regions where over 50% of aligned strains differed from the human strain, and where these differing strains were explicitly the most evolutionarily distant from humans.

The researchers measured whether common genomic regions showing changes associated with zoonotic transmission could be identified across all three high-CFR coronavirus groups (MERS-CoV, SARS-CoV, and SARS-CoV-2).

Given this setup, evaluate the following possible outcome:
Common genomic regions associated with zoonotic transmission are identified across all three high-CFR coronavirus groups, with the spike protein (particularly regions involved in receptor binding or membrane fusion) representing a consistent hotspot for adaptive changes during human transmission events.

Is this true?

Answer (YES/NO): YES